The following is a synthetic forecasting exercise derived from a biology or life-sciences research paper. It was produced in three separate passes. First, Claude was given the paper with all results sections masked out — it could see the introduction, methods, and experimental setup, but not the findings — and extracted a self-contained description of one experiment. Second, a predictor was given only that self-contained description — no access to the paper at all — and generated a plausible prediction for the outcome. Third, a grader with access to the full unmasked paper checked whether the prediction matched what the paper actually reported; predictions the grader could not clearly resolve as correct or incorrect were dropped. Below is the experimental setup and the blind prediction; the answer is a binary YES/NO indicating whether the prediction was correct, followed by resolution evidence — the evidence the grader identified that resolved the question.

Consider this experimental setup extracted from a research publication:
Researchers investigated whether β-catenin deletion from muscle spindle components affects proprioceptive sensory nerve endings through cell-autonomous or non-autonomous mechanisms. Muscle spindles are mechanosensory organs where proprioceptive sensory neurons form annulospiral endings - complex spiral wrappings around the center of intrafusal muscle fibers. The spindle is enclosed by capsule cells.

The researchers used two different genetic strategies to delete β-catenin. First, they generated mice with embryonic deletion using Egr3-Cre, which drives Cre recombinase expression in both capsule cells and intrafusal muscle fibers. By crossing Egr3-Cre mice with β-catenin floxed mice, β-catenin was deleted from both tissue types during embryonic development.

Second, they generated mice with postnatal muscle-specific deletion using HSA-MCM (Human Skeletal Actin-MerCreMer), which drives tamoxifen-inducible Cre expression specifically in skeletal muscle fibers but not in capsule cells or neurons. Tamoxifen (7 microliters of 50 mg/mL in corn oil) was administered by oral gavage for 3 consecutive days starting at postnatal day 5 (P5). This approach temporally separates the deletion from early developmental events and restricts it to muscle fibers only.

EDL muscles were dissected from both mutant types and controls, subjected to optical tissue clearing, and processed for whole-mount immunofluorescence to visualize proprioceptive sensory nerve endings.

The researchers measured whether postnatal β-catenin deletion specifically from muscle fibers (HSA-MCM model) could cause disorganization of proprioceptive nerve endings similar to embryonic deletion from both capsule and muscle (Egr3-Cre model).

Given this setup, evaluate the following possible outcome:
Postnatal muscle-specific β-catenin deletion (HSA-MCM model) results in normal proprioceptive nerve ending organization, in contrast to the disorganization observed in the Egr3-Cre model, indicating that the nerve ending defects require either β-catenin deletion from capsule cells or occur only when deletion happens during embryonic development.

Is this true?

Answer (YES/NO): NO